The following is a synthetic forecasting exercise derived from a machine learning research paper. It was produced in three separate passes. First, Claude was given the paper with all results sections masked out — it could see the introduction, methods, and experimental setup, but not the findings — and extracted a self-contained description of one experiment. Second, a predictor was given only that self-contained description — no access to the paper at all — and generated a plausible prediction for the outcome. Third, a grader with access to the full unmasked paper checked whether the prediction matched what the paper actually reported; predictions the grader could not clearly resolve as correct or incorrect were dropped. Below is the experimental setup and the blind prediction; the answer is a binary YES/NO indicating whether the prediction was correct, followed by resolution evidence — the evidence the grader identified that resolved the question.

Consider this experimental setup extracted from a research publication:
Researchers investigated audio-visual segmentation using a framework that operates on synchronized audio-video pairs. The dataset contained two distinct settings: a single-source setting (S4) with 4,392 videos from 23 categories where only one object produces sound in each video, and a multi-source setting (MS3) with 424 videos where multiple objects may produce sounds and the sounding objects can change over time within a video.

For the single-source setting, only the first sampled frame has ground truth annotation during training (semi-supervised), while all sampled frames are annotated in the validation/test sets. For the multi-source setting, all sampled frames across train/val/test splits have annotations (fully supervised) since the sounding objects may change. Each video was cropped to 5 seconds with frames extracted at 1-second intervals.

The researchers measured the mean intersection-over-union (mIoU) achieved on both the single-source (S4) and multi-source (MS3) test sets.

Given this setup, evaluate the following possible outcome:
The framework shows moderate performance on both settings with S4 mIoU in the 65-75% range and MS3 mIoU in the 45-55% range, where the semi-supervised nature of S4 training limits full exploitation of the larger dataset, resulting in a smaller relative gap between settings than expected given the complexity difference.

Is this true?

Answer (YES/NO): NO